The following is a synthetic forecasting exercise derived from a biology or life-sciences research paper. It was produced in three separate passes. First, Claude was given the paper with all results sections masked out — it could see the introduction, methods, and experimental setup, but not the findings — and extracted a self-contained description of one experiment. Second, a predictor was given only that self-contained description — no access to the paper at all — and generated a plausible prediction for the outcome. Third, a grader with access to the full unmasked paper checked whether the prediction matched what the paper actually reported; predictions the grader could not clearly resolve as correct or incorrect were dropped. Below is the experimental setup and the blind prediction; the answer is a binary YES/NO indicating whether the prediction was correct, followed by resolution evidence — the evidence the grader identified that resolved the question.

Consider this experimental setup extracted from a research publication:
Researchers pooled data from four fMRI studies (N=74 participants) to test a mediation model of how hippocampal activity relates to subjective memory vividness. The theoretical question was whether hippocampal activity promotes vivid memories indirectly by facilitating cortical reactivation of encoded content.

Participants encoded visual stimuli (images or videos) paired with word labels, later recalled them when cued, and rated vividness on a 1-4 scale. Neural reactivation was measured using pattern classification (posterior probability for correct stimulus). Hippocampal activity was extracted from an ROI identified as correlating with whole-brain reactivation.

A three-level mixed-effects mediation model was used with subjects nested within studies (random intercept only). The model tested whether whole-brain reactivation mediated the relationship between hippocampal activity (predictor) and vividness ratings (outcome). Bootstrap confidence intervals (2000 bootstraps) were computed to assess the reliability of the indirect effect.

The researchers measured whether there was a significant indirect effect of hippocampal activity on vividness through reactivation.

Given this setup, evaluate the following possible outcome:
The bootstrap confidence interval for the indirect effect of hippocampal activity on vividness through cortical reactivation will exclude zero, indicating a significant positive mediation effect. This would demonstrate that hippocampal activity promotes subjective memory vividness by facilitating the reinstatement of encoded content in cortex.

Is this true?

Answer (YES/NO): YES